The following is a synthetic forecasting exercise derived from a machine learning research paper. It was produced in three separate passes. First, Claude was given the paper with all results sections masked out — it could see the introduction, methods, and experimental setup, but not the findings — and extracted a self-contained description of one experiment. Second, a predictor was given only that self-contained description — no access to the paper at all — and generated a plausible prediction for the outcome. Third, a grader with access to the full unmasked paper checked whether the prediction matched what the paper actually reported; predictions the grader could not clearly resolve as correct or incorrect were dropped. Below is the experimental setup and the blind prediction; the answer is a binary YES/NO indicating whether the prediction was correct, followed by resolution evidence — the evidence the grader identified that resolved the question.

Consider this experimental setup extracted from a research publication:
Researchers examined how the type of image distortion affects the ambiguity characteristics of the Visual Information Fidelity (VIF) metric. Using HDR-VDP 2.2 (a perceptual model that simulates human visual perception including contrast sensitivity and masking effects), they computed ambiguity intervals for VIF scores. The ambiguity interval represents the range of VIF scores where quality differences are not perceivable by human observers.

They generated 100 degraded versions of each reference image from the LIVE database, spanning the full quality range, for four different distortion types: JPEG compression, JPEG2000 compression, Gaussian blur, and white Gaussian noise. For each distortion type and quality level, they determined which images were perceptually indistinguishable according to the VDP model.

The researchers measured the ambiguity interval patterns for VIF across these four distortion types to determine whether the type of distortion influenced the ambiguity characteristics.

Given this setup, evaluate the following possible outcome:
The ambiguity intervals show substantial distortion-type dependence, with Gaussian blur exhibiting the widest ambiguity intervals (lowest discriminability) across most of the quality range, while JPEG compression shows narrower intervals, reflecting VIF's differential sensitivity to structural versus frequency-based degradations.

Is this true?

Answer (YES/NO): NO